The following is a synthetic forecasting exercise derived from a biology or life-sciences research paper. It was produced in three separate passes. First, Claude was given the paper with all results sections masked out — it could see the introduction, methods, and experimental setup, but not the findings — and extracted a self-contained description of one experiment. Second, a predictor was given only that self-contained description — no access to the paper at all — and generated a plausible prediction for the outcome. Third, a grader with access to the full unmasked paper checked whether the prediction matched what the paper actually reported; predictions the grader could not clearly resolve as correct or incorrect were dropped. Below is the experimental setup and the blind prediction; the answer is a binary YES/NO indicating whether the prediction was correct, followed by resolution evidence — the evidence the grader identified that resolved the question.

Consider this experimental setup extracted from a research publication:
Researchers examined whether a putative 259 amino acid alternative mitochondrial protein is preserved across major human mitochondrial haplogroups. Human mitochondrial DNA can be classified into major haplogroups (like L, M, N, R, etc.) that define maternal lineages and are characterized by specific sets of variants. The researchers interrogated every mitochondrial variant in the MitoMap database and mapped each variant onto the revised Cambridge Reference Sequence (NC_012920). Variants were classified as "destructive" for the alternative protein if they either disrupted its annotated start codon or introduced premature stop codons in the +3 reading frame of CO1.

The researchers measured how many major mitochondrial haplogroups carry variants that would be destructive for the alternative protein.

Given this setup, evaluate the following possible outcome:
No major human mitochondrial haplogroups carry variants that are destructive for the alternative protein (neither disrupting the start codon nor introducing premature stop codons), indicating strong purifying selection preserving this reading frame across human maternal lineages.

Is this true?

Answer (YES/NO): NO